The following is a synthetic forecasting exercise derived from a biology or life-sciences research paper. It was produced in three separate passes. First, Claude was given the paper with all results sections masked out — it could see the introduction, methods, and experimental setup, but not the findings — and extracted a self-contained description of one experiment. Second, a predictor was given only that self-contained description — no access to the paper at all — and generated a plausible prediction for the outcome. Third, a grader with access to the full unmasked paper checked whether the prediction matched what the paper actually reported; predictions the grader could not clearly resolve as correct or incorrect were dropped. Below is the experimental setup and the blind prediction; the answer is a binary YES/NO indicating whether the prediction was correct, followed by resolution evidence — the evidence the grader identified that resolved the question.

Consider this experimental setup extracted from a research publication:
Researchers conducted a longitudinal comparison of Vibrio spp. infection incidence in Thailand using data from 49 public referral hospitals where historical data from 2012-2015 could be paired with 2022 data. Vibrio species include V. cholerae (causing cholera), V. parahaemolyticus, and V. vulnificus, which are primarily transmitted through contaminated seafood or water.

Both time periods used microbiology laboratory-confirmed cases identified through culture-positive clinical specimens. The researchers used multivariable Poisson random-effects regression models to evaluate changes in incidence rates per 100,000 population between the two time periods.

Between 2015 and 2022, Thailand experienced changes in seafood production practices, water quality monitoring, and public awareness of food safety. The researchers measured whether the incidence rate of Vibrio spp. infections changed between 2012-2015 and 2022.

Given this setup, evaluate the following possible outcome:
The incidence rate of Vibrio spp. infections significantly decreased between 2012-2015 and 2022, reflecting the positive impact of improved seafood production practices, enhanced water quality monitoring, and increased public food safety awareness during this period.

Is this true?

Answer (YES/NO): YES